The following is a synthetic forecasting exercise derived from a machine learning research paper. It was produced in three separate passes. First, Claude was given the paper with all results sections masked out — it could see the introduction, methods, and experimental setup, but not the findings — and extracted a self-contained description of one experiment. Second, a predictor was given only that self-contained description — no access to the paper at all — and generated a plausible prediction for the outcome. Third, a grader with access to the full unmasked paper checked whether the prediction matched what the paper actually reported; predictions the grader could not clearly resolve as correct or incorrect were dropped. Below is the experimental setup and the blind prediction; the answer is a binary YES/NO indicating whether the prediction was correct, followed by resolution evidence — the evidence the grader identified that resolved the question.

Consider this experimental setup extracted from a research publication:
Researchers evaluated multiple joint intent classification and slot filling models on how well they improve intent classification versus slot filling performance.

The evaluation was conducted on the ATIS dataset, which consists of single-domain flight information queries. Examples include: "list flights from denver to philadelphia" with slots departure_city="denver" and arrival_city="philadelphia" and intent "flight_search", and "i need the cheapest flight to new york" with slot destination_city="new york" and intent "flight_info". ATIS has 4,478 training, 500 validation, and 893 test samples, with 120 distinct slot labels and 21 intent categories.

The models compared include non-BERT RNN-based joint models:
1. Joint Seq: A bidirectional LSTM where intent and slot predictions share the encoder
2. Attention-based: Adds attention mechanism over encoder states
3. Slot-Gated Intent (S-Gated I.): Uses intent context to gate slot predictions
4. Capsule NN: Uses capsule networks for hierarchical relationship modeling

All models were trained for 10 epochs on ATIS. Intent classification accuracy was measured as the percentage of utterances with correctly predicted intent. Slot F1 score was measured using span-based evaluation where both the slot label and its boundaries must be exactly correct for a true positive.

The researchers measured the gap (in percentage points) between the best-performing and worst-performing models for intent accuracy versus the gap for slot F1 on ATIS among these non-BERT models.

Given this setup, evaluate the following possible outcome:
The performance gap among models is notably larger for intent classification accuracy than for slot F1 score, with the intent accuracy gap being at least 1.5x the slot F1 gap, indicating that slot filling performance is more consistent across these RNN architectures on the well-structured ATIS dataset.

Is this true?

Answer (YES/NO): YES